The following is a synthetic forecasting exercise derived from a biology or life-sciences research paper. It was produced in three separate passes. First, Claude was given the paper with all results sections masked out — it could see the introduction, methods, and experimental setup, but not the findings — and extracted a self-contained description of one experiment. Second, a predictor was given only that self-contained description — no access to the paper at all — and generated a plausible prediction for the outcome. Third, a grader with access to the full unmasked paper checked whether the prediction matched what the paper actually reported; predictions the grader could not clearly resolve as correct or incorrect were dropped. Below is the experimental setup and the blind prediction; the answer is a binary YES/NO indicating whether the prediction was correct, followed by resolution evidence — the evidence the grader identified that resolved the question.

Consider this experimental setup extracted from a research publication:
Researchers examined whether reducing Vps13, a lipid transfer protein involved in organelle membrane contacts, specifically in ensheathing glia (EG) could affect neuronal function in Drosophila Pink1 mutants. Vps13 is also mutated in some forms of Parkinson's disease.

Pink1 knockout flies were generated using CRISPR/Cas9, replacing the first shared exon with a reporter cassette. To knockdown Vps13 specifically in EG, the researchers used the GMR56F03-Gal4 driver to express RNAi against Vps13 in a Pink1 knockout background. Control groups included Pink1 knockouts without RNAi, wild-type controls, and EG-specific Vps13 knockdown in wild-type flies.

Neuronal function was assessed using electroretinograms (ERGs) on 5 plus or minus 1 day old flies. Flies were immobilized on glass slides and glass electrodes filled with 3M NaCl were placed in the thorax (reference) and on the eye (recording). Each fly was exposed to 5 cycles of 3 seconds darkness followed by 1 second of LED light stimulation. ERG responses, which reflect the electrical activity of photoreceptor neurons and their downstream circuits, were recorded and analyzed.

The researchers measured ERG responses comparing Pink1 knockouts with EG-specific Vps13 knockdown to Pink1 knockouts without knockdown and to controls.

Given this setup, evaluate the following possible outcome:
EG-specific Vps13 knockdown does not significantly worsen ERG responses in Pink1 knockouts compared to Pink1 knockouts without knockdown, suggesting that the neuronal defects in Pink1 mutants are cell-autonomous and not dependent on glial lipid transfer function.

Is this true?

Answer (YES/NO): NO